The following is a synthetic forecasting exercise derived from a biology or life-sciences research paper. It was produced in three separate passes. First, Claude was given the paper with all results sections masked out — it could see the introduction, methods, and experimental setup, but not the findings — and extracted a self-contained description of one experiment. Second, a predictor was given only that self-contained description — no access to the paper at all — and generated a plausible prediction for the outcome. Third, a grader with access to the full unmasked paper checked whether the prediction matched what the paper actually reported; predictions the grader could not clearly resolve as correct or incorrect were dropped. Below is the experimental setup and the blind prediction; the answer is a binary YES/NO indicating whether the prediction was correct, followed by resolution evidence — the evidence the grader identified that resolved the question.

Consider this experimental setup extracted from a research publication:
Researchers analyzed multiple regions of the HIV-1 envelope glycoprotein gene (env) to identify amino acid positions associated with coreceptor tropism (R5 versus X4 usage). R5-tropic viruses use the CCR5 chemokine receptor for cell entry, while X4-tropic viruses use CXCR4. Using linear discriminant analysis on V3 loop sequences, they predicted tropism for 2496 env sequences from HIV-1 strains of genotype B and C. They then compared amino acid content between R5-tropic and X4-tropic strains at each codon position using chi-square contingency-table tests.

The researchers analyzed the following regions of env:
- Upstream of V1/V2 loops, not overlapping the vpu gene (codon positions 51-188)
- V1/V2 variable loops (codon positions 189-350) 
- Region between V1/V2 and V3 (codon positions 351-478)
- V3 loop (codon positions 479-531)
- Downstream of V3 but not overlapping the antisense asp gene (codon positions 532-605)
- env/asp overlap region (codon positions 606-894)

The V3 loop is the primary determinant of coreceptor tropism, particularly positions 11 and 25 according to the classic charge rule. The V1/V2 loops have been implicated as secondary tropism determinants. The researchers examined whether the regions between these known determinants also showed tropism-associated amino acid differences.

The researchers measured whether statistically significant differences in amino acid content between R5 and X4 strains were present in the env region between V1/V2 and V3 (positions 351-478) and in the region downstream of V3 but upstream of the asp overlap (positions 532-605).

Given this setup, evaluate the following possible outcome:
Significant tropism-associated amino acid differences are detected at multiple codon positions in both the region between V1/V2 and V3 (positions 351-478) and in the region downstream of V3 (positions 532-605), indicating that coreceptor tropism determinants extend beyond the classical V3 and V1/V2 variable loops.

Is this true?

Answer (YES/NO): NO